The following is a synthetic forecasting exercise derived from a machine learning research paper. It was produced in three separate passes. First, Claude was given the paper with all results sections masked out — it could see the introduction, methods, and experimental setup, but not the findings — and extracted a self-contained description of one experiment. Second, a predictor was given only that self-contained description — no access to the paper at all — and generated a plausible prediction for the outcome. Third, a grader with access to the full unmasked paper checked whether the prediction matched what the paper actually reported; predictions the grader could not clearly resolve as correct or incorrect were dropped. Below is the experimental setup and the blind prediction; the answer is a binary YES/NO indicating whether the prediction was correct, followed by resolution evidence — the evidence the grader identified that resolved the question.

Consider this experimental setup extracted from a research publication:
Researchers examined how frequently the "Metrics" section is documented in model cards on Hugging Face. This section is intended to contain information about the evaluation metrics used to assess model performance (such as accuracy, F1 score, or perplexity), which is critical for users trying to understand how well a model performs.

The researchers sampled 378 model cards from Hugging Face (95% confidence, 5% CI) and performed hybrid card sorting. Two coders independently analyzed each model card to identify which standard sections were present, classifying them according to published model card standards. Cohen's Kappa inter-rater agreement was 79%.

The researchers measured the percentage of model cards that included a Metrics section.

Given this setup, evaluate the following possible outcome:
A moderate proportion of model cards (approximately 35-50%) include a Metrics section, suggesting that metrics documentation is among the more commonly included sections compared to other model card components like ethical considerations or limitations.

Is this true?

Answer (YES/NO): NO